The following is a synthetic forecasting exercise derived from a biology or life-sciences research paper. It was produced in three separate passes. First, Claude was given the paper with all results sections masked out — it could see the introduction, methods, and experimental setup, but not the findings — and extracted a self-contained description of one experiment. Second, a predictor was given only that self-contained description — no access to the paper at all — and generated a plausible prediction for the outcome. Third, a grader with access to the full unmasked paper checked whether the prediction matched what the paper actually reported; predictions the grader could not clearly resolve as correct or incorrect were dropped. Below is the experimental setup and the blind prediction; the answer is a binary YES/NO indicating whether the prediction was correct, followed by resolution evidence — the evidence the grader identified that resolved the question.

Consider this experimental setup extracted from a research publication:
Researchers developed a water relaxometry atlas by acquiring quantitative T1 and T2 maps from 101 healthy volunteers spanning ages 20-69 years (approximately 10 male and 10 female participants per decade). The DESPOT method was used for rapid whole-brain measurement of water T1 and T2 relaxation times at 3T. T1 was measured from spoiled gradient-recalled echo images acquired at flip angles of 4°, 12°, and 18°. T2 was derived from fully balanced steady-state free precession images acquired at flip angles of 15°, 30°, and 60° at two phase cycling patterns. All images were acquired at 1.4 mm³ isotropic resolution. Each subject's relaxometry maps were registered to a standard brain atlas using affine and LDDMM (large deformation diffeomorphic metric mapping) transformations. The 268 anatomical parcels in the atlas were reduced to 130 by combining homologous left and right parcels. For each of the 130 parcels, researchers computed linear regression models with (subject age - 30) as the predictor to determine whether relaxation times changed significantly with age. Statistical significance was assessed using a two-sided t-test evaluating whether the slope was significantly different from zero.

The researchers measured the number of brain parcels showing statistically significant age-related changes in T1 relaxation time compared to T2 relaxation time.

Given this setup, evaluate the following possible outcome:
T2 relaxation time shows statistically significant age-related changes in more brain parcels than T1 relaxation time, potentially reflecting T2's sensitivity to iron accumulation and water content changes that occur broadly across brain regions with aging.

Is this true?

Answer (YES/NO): YES